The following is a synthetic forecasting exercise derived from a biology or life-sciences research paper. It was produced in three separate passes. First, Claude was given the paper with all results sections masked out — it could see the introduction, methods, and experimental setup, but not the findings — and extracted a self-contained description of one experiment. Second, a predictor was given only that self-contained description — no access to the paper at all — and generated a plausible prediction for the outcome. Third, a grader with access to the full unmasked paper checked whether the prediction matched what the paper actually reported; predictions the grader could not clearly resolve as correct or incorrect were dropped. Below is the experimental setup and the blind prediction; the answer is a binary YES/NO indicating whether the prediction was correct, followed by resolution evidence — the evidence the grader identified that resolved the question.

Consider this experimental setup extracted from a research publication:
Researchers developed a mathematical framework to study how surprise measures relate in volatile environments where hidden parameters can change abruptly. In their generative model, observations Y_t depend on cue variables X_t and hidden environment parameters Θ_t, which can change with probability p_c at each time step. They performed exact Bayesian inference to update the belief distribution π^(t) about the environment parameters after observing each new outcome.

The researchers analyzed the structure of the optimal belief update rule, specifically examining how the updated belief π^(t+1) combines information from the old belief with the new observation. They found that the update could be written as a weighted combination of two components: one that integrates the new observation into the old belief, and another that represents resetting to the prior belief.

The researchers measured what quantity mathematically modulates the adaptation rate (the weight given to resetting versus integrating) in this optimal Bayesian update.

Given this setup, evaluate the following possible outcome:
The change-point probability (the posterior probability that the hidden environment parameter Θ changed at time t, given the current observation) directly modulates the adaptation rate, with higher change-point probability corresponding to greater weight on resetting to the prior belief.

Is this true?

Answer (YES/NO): YES